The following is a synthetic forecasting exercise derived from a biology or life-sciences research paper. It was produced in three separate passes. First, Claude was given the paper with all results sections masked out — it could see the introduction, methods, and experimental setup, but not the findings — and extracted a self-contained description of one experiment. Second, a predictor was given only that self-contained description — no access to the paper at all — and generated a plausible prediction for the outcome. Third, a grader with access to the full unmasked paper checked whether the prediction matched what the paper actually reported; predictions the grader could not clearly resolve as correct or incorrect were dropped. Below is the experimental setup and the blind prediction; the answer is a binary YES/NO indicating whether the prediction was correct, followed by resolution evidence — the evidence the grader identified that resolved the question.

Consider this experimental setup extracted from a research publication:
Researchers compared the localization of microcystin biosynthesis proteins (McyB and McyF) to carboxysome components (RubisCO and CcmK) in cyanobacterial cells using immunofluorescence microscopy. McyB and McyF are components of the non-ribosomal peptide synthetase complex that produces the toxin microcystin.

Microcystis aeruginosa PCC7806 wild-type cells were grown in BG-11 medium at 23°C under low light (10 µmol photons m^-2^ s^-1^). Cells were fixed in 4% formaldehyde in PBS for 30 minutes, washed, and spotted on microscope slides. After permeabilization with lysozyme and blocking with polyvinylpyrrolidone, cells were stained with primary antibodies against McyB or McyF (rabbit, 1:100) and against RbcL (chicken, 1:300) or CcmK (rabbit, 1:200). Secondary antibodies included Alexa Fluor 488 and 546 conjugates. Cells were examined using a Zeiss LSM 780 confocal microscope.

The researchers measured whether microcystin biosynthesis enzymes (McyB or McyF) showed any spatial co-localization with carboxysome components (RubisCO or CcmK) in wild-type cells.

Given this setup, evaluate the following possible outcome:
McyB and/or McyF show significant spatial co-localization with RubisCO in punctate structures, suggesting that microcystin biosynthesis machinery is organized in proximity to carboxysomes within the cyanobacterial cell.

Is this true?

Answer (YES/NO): NO